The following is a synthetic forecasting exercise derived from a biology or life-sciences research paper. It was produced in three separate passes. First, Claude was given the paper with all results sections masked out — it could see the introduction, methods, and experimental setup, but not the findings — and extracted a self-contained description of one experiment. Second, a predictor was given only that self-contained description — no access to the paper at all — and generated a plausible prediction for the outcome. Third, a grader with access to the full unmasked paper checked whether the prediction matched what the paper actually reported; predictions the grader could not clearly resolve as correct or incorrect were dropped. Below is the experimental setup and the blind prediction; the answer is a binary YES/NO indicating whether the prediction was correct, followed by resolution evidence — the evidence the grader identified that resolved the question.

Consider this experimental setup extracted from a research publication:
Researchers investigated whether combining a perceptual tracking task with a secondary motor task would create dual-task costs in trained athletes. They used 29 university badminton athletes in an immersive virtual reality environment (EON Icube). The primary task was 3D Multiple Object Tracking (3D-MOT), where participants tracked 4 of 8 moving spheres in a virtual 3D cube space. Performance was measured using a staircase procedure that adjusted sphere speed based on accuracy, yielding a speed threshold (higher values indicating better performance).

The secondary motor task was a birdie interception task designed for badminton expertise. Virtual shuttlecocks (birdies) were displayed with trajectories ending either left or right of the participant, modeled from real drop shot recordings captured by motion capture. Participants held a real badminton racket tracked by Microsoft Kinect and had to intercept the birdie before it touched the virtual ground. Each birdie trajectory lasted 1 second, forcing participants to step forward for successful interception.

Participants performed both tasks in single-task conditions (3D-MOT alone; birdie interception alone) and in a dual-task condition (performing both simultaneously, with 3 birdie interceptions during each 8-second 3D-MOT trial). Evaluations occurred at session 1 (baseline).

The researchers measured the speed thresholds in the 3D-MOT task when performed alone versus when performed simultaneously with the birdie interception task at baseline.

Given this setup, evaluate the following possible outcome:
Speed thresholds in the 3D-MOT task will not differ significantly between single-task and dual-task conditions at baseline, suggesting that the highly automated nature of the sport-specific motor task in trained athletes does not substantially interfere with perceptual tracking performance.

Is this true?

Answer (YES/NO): NO